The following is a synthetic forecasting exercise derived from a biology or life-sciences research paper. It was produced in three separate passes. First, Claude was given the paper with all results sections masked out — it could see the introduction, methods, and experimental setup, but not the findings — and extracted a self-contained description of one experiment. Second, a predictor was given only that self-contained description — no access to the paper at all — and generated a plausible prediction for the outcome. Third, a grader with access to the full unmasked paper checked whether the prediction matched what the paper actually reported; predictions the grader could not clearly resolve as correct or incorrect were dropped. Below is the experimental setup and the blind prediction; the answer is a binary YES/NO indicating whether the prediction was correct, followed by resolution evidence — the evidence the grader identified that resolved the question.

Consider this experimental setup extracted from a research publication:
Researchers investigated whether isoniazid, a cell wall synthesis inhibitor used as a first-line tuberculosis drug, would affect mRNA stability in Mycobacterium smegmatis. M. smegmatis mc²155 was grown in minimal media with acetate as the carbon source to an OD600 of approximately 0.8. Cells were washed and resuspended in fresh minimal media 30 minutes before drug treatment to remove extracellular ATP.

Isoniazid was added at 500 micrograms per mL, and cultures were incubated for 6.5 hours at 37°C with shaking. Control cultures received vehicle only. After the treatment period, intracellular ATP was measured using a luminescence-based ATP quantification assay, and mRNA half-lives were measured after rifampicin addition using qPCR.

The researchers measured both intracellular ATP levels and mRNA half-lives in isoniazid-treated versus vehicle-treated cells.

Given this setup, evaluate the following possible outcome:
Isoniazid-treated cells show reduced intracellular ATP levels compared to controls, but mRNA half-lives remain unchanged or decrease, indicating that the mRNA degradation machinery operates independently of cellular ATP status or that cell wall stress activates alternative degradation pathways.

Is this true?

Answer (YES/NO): NO